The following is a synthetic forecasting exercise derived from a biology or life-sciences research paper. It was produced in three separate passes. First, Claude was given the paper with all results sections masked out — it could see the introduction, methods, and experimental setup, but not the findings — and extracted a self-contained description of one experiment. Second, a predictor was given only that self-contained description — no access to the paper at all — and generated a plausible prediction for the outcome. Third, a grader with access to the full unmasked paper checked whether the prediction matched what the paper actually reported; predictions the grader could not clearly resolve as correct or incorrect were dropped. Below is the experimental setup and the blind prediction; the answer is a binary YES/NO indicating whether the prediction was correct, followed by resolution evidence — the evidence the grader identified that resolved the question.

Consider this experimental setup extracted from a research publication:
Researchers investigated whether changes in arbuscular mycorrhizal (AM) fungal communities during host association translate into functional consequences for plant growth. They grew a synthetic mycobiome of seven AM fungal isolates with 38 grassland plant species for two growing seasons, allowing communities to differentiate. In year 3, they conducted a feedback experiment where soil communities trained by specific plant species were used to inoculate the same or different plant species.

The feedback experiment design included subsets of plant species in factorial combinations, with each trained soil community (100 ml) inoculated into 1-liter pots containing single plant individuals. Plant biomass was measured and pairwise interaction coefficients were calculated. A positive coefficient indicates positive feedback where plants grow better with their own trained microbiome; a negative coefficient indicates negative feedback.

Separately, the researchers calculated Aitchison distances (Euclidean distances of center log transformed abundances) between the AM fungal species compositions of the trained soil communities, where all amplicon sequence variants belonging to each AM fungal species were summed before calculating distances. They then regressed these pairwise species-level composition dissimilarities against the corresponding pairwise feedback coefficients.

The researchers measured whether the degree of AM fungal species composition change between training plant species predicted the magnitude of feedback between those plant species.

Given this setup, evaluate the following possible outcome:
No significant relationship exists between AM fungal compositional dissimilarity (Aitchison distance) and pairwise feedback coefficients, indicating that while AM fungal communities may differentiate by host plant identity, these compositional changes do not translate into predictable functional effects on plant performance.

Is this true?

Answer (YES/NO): YES